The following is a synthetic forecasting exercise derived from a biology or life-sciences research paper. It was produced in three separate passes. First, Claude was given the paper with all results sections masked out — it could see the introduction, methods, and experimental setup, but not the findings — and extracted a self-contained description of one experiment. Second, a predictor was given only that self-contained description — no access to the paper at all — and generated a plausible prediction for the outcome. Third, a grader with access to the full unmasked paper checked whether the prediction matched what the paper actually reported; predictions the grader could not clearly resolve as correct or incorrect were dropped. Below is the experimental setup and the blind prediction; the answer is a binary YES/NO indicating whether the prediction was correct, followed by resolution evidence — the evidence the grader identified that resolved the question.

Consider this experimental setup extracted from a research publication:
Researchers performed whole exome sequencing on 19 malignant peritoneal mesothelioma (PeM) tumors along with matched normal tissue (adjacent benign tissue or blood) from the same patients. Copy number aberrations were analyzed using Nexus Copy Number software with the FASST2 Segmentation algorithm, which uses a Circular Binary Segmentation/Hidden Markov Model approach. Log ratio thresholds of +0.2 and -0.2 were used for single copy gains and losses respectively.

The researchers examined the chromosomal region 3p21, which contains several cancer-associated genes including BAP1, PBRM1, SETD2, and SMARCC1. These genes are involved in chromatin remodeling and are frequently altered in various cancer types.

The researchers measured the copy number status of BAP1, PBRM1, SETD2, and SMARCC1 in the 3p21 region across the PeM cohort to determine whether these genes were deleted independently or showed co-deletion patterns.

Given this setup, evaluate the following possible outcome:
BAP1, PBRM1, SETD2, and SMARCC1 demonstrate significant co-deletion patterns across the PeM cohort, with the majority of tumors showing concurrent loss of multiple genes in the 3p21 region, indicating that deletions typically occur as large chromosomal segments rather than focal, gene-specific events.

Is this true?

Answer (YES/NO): NO